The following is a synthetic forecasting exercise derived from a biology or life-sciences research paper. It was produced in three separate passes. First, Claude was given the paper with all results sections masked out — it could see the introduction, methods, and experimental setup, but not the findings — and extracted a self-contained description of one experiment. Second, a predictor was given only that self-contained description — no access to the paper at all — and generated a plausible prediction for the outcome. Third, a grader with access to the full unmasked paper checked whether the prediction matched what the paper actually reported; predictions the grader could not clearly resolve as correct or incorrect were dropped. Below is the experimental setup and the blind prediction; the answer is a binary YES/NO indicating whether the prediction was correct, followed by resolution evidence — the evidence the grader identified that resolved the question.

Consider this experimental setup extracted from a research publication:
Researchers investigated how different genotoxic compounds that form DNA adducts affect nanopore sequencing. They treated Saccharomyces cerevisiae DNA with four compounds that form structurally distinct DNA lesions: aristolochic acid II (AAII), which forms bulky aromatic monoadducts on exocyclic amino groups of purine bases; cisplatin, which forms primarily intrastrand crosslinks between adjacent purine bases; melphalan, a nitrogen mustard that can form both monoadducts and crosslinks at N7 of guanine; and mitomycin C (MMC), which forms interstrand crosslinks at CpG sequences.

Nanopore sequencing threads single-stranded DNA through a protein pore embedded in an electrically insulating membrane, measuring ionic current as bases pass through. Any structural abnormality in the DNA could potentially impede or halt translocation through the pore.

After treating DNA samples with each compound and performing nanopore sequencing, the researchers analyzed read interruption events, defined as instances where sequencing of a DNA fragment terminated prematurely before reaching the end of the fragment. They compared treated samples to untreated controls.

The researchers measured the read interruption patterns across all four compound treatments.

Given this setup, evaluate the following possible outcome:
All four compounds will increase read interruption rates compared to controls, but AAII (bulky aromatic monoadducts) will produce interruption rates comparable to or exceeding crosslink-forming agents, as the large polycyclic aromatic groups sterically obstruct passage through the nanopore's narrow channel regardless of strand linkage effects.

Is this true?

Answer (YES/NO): NO